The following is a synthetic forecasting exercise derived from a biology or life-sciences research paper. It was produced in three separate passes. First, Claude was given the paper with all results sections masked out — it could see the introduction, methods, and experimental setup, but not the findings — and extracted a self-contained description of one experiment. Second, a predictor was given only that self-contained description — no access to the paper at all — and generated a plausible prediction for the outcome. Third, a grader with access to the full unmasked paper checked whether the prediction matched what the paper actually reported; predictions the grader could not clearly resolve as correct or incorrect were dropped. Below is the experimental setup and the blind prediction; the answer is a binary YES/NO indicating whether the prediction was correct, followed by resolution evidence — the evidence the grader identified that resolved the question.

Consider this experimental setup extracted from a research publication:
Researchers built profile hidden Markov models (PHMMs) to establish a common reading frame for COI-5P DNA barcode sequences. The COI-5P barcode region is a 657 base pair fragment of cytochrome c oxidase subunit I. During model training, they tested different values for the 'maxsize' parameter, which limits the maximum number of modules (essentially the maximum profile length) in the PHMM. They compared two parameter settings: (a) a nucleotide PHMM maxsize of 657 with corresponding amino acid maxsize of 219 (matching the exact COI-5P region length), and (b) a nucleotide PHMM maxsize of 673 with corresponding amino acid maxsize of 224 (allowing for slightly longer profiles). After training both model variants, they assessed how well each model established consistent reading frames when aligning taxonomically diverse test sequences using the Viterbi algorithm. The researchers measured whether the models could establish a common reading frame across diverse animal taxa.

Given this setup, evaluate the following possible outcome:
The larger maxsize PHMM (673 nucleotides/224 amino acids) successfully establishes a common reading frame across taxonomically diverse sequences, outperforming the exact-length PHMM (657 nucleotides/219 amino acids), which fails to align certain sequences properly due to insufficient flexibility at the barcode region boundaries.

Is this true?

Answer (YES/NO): NO